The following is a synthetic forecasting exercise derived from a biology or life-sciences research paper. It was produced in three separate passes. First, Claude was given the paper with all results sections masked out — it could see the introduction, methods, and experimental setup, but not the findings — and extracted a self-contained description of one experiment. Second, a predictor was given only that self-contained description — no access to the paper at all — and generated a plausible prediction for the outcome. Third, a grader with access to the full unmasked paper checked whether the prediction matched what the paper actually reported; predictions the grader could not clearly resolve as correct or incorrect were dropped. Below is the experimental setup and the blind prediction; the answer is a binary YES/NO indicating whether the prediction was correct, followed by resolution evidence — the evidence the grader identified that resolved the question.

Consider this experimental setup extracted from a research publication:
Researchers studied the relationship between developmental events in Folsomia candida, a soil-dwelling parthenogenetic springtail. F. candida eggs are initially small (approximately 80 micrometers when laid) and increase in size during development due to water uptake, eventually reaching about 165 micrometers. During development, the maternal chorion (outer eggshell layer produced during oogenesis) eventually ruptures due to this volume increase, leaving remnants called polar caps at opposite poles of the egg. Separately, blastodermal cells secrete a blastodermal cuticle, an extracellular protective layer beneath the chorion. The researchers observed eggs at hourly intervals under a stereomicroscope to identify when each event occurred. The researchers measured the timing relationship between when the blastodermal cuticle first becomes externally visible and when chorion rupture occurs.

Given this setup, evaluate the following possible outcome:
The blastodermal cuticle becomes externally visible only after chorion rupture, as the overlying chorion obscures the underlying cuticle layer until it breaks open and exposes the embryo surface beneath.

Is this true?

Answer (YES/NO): YES